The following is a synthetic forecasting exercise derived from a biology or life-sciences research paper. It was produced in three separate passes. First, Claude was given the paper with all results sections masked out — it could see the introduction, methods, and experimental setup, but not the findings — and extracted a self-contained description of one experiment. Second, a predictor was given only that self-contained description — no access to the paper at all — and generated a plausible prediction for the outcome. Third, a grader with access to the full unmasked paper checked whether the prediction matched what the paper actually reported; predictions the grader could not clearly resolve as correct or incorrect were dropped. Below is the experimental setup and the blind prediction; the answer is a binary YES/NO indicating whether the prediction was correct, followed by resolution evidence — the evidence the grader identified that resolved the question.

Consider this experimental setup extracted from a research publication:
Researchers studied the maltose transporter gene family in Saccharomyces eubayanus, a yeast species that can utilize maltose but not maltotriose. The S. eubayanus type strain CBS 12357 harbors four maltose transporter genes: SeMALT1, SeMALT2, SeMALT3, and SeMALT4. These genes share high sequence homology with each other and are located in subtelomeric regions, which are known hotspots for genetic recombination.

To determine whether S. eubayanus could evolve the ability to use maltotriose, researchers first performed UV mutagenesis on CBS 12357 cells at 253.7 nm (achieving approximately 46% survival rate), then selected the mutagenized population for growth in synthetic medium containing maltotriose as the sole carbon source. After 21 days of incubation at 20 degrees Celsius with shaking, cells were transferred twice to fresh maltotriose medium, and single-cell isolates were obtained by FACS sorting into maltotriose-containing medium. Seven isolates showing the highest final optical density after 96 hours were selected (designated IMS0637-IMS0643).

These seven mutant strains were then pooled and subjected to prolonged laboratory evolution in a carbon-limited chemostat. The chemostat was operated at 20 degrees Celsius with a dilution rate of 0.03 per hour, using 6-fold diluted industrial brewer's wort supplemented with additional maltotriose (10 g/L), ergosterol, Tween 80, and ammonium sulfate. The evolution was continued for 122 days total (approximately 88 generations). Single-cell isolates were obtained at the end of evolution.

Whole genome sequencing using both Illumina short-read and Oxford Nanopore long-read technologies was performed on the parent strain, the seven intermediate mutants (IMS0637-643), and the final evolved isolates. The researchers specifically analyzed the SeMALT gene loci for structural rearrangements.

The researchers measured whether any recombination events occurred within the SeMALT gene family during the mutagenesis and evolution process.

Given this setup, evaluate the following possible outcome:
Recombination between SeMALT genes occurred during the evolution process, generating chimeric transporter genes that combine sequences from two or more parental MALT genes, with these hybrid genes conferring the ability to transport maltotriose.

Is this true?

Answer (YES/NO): YES